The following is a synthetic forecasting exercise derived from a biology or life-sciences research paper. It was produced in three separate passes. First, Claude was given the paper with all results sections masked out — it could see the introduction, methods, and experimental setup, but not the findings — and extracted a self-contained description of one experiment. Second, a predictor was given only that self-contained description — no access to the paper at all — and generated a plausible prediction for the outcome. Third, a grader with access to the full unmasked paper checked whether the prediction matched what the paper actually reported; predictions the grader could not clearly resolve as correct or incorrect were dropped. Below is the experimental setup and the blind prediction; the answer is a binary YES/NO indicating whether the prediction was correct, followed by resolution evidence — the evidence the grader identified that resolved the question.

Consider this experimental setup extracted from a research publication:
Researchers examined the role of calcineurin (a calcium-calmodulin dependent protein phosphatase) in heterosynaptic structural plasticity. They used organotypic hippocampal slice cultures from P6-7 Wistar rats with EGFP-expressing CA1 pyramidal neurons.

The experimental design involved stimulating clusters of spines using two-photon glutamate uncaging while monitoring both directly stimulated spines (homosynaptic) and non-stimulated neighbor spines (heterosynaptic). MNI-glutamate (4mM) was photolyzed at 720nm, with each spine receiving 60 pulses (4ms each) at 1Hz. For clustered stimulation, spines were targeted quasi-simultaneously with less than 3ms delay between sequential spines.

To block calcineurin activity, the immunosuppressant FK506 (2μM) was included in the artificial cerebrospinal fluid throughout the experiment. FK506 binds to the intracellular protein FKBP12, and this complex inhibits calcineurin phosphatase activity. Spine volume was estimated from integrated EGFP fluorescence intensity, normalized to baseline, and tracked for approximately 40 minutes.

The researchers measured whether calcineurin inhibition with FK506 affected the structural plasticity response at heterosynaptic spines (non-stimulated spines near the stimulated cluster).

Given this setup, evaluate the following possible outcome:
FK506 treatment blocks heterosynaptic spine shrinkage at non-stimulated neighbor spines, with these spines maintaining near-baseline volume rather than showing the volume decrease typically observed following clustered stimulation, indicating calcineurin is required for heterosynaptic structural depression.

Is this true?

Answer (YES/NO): NO